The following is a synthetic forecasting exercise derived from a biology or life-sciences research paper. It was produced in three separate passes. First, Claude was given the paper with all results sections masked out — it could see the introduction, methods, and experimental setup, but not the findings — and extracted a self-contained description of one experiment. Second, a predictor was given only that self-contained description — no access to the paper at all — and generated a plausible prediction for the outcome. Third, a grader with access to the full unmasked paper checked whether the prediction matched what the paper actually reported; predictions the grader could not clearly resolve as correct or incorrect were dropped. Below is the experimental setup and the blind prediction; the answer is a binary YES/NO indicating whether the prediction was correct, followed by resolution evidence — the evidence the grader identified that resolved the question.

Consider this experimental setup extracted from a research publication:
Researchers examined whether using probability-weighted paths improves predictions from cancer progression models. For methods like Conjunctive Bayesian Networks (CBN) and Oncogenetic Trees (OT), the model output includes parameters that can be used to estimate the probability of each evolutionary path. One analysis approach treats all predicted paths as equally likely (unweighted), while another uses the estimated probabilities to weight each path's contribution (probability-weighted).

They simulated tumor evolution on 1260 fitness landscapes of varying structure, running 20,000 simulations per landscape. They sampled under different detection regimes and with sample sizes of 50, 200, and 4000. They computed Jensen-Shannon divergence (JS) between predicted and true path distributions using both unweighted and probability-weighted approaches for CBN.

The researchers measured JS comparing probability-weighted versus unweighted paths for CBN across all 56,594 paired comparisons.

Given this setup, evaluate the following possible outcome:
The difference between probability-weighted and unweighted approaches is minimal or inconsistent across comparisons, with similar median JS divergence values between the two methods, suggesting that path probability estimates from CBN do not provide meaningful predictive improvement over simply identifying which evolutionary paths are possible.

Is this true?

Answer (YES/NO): NO